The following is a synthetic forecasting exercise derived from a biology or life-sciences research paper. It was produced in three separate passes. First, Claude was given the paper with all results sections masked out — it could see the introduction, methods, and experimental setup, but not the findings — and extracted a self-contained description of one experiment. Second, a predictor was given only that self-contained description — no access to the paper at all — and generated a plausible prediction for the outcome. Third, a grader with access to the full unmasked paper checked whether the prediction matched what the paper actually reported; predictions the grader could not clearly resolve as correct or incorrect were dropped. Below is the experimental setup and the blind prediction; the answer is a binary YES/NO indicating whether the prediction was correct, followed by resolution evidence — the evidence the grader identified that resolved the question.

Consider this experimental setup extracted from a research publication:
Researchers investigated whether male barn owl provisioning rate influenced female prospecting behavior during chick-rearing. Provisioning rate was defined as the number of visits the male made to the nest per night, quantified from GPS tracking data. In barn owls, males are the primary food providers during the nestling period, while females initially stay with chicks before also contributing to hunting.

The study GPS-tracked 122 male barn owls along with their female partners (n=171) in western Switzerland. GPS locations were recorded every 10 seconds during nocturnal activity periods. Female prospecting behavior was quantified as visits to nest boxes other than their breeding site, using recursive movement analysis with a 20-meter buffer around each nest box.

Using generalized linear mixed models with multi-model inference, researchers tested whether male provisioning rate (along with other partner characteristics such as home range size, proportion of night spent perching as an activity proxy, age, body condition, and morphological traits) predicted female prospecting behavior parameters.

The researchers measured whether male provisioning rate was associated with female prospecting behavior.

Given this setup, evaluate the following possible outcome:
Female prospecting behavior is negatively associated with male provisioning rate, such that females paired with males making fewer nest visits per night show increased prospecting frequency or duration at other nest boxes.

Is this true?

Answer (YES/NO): NO